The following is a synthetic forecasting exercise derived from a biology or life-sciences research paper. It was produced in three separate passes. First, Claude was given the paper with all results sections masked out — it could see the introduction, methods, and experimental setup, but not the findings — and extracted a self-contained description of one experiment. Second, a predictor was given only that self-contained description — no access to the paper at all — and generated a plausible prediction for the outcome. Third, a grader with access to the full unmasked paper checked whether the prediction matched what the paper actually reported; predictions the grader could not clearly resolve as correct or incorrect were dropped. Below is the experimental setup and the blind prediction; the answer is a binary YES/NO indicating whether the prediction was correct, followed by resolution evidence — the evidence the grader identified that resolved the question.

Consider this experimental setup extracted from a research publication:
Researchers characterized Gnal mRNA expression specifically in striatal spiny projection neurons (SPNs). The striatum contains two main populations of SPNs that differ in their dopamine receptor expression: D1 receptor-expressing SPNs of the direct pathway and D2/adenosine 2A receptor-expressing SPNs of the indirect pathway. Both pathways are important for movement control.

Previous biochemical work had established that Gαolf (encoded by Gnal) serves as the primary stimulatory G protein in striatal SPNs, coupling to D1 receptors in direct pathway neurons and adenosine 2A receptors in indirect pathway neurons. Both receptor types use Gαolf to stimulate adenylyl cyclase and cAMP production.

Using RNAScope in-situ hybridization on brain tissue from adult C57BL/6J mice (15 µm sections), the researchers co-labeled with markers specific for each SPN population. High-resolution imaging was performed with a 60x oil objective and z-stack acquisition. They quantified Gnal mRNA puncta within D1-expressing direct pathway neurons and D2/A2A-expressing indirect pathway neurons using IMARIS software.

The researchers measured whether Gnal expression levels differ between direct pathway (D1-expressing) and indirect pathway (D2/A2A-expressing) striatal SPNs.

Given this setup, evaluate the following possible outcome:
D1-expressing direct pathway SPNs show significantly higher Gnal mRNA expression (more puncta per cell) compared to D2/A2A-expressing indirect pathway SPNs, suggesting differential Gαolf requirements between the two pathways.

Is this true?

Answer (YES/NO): NO